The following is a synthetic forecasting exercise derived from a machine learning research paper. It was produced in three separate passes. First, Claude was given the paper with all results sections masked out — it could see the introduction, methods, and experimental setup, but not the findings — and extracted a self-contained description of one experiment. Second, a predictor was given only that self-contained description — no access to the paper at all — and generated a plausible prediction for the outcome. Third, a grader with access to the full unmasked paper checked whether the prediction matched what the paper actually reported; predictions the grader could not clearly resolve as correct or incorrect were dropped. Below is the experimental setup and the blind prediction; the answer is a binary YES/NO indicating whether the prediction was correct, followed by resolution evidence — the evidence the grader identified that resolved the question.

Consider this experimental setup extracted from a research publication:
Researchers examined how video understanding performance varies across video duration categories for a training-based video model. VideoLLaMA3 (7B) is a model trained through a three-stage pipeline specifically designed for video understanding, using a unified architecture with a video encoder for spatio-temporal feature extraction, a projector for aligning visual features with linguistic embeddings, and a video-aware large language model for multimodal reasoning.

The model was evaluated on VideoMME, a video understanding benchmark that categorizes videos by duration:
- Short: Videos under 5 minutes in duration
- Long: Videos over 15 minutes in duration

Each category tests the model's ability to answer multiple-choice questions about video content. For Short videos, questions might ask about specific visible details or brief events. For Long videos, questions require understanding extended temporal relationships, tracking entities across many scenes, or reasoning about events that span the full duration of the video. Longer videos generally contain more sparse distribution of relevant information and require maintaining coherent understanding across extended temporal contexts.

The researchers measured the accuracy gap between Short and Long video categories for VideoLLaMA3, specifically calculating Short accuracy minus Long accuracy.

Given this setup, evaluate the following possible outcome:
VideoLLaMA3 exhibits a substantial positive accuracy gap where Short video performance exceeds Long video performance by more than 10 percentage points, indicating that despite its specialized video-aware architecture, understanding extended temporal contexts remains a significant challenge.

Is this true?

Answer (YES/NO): YES